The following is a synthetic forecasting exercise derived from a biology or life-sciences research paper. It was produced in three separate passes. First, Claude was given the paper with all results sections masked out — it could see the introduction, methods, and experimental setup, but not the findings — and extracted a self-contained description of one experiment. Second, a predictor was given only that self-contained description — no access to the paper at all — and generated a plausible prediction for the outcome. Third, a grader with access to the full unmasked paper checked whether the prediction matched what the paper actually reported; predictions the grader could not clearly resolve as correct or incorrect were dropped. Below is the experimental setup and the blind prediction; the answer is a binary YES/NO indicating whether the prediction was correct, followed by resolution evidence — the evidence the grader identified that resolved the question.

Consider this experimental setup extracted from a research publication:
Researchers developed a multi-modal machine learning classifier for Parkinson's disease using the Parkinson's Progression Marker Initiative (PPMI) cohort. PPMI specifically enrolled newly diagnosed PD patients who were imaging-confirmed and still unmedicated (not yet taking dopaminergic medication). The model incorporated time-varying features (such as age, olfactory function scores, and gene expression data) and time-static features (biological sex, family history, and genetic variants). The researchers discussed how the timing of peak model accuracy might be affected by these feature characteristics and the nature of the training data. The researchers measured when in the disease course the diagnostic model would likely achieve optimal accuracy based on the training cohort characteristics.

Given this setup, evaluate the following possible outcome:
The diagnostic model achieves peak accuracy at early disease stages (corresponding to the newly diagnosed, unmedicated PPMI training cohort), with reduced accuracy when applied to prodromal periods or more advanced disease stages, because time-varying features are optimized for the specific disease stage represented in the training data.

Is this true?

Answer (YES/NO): YES